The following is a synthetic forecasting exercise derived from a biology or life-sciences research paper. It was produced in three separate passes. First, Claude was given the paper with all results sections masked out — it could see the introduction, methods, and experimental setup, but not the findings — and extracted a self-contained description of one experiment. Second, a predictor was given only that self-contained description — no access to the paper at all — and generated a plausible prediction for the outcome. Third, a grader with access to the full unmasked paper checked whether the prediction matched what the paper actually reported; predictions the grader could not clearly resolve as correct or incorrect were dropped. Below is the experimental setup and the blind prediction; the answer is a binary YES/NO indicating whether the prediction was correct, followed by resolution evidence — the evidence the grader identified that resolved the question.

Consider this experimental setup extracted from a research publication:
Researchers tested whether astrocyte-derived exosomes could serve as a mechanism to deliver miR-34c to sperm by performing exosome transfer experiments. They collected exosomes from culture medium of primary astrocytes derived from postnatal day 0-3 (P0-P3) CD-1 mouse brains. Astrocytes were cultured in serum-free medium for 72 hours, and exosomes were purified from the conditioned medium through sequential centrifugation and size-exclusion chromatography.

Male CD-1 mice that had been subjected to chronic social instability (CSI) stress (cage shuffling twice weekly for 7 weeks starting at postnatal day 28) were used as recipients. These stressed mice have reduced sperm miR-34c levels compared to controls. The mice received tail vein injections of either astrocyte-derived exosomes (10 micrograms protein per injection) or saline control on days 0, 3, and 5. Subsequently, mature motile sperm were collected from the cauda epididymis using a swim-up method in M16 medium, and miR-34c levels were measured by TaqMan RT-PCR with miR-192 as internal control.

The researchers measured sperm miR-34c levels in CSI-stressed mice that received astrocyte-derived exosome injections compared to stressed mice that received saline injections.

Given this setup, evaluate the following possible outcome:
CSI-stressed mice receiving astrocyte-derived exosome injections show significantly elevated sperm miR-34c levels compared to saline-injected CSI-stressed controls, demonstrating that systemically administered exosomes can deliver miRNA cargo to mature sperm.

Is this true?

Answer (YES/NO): YES